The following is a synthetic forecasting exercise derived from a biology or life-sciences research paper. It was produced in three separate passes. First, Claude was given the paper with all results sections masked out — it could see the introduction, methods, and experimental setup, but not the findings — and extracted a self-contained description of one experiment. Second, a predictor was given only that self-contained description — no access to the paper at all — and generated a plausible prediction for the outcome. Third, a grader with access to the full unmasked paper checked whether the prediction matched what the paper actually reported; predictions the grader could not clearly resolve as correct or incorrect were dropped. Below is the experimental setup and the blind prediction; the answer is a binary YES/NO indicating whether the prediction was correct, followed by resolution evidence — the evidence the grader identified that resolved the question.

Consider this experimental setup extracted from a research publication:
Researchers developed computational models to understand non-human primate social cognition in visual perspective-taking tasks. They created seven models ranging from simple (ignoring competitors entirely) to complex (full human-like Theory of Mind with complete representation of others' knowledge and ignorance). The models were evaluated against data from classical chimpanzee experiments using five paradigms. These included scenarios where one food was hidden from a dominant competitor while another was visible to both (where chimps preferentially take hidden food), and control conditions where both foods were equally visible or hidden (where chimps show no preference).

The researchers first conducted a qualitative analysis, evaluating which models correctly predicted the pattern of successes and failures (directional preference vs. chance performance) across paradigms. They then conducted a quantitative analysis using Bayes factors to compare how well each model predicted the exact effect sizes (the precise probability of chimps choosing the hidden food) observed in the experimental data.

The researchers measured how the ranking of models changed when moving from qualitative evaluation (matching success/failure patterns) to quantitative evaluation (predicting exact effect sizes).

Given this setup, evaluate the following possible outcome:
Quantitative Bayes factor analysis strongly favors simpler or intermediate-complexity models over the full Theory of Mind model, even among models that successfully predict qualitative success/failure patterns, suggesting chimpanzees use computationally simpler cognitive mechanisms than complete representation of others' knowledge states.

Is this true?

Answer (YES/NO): YES